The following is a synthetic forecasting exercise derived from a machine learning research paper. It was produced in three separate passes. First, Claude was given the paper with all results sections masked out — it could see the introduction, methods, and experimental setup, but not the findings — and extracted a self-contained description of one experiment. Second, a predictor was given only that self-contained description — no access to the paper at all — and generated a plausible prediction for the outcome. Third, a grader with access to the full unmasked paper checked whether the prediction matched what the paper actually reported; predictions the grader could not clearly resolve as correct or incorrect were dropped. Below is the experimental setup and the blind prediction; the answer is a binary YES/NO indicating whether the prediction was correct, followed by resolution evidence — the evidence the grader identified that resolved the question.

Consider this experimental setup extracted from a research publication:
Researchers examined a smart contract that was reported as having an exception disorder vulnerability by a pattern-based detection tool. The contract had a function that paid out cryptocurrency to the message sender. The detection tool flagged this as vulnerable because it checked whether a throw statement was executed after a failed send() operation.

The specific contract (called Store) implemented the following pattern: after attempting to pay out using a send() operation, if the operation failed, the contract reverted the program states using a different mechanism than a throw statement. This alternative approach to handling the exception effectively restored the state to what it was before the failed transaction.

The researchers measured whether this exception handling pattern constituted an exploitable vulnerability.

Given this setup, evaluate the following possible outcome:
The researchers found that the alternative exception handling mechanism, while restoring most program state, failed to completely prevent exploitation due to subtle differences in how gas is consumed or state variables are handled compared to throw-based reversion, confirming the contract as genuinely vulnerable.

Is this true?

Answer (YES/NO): NO